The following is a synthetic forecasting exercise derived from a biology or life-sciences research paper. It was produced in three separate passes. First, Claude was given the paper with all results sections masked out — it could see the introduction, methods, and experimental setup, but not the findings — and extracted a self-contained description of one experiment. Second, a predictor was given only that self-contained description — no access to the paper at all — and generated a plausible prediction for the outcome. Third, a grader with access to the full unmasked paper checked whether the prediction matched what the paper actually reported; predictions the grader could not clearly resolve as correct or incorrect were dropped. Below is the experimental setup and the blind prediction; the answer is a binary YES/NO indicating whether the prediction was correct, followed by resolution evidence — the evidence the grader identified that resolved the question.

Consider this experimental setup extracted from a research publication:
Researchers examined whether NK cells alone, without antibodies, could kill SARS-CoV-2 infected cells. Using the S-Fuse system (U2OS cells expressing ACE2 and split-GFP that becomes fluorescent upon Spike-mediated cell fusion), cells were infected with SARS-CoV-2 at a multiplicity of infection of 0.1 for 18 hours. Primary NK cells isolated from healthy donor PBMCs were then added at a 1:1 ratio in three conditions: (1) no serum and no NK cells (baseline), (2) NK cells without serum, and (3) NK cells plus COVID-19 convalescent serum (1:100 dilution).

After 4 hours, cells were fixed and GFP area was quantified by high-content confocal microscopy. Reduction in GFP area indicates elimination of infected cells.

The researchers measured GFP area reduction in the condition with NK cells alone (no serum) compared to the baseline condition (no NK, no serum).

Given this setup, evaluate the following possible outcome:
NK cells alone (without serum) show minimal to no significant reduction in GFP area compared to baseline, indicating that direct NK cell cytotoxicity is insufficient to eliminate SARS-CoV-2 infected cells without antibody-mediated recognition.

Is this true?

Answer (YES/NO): NO